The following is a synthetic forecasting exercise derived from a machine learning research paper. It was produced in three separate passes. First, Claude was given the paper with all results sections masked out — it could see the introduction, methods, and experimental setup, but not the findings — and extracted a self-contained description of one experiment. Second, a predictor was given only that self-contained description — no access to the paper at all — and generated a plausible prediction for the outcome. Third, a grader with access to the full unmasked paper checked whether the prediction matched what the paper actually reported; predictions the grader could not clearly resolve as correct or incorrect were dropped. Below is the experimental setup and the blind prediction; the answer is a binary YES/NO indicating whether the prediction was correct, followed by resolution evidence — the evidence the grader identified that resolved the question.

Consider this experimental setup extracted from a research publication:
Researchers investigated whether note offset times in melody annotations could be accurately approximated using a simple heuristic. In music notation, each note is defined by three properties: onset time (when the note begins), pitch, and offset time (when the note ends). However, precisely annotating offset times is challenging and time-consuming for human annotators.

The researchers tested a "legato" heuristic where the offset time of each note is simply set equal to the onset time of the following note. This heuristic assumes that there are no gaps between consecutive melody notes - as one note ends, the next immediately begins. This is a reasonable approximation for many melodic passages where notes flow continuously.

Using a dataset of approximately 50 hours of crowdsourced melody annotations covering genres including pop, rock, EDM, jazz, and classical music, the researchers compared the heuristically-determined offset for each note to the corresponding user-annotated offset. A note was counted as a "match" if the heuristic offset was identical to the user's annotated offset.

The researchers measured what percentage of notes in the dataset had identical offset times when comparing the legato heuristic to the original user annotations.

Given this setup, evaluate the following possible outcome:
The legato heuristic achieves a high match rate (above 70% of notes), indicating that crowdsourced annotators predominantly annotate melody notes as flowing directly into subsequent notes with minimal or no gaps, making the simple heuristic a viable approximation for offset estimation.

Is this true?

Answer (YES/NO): YES